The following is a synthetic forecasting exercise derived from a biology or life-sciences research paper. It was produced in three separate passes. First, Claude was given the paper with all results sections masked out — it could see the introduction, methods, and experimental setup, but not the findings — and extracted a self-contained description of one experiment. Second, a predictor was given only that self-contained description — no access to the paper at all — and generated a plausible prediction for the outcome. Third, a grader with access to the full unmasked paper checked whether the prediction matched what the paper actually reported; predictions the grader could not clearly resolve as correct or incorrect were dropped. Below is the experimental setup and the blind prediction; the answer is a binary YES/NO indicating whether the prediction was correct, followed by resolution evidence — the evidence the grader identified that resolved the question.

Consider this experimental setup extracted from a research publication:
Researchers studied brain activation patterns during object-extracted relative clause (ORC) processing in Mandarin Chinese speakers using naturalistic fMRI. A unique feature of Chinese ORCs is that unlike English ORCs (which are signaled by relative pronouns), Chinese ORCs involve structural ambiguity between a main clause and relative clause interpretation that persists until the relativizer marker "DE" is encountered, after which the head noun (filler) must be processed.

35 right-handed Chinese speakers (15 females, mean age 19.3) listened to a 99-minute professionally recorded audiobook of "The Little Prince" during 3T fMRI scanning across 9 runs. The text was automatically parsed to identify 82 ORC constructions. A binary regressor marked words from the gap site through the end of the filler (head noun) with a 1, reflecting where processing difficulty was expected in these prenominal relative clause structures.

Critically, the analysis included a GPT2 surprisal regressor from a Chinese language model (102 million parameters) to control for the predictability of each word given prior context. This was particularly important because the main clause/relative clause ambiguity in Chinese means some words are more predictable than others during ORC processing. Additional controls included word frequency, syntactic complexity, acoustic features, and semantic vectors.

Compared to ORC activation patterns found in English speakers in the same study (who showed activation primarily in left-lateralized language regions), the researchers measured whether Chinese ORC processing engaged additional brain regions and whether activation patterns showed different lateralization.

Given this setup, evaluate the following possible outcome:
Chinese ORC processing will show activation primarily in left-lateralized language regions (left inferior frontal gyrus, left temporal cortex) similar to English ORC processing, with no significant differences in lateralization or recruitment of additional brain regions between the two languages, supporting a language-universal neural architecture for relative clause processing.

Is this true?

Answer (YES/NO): NO